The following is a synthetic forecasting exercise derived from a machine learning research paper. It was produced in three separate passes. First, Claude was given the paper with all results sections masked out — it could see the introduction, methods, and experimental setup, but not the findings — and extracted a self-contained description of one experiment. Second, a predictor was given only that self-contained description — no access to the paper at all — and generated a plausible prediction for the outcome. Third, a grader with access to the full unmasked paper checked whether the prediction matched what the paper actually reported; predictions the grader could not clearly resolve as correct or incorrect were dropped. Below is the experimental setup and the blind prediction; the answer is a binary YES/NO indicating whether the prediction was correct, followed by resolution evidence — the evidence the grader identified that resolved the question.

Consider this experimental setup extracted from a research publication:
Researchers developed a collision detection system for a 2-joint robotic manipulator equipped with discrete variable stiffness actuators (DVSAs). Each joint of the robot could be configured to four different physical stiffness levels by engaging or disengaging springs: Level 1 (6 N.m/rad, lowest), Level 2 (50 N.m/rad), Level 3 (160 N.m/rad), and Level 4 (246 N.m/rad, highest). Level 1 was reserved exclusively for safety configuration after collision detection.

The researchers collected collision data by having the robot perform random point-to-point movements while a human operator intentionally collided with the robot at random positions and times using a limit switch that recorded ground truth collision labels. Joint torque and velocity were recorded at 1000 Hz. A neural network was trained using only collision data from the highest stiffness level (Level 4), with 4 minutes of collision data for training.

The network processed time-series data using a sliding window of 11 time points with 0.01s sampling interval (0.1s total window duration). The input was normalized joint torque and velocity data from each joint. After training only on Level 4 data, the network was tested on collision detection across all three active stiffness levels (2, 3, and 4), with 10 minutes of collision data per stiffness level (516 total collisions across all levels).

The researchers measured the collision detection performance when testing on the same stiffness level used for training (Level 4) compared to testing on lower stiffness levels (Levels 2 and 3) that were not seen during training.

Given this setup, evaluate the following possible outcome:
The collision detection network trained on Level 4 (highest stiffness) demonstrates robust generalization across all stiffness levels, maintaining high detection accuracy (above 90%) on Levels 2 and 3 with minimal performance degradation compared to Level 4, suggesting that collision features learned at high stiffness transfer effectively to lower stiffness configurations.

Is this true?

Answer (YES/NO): YES